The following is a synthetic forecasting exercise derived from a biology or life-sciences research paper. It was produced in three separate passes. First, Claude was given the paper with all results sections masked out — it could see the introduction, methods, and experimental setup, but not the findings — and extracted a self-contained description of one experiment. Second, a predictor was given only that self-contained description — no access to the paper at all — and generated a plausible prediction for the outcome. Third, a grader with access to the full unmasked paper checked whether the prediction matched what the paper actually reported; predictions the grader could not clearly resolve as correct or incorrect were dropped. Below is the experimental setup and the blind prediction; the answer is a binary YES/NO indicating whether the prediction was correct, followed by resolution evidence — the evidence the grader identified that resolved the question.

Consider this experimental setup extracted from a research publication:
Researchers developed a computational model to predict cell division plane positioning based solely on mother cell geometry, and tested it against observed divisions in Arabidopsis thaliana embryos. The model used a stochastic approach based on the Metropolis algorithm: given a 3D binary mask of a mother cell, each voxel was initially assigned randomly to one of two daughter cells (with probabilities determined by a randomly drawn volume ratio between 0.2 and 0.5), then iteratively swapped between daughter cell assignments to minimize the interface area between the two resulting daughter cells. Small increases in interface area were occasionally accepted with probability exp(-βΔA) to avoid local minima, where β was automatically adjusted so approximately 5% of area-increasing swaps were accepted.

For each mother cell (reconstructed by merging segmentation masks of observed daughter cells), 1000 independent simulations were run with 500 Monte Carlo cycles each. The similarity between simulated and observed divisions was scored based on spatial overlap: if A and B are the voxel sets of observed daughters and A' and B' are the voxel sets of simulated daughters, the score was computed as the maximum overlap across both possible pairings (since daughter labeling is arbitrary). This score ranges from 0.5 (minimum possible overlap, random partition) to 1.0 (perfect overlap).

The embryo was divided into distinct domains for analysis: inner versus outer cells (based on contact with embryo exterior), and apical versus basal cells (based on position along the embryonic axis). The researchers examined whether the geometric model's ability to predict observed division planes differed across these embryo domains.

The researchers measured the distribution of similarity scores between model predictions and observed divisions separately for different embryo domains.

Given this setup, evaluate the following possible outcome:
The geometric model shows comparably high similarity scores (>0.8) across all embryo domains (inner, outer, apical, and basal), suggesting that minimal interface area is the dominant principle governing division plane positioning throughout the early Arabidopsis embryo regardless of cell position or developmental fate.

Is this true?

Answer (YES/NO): NO